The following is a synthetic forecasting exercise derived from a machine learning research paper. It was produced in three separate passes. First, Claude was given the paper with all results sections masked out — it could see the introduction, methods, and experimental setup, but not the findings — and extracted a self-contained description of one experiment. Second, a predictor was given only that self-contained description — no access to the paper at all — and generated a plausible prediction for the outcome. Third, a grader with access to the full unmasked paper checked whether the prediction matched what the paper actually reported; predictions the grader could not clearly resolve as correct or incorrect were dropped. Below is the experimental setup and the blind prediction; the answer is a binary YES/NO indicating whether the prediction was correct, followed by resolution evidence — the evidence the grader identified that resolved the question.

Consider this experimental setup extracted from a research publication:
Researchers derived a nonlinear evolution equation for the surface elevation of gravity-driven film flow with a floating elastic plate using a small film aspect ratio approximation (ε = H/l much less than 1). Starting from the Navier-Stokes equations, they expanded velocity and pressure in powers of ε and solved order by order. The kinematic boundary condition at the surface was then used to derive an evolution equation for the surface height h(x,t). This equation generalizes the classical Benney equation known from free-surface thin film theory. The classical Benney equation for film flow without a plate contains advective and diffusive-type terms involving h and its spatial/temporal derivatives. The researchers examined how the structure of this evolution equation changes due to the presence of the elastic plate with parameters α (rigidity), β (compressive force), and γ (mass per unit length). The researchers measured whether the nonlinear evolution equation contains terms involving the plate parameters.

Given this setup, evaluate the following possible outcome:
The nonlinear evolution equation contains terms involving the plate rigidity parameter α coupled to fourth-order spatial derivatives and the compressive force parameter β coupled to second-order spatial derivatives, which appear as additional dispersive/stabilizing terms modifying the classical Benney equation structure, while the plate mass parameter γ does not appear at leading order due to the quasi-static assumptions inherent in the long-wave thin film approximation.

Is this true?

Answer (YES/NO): NO